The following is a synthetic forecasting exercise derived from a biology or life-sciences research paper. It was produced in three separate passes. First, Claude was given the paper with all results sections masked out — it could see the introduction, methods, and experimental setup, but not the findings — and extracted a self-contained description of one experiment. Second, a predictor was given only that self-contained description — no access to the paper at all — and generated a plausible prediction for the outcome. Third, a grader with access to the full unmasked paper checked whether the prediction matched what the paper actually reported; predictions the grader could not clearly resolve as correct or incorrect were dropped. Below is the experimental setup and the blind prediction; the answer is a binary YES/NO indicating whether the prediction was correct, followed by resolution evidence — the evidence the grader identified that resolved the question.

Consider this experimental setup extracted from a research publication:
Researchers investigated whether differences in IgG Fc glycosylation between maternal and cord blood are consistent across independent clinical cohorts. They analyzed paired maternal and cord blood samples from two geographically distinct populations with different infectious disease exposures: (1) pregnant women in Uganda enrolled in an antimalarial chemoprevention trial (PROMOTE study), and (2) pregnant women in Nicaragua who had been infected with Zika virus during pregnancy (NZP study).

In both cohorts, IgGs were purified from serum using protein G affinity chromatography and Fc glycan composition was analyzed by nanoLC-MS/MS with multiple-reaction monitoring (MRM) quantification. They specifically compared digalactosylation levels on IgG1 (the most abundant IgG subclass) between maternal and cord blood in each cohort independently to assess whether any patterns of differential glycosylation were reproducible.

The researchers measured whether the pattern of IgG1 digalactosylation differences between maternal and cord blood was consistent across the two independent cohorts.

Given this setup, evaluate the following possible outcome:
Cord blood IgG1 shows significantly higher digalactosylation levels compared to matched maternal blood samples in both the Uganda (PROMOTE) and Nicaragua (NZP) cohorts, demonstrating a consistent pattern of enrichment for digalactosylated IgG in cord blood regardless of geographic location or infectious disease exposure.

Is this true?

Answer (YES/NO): NO